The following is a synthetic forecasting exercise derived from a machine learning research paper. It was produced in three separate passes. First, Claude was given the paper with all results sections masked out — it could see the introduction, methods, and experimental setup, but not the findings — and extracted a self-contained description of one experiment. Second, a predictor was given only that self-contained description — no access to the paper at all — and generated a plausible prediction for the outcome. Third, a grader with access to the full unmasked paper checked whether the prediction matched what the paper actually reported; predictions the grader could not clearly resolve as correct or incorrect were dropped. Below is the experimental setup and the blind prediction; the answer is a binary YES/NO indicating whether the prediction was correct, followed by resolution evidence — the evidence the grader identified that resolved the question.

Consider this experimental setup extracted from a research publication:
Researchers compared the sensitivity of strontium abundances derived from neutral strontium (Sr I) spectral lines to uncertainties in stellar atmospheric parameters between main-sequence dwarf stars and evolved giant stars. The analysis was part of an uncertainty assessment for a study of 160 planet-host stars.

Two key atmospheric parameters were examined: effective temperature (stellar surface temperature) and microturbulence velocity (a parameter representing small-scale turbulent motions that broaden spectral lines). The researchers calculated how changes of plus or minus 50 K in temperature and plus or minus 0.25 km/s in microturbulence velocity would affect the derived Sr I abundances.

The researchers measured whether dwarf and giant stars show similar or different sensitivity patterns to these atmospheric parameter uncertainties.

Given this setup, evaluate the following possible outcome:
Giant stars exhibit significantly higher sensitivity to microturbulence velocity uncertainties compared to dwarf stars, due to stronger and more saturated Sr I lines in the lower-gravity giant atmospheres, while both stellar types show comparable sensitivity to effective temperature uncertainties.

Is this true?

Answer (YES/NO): NO